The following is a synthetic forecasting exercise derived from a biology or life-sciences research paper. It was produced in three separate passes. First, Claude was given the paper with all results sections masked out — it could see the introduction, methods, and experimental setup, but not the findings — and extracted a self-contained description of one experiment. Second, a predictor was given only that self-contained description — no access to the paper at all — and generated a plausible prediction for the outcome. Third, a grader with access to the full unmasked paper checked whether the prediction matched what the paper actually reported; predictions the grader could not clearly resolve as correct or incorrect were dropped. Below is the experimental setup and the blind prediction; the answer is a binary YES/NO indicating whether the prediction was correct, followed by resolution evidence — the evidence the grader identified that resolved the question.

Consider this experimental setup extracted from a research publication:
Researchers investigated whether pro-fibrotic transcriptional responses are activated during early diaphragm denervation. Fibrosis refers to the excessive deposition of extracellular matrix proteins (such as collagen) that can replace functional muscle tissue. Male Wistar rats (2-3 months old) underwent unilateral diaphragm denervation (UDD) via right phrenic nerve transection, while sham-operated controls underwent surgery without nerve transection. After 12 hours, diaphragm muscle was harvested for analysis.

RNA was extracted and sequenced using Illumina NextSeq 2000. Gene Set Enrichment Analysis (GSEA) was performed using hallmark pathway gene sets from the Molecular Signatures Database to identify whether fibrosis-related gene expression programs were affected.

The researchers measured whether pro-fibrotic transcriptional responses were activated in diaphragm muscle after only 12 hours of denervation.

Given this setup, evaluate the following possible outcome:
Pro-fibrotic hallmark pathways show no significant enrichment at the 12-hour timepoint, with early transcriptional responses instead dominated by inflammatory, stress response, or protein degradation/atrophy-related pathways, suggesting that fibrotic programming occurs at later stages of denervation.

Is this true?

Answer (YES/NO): NO